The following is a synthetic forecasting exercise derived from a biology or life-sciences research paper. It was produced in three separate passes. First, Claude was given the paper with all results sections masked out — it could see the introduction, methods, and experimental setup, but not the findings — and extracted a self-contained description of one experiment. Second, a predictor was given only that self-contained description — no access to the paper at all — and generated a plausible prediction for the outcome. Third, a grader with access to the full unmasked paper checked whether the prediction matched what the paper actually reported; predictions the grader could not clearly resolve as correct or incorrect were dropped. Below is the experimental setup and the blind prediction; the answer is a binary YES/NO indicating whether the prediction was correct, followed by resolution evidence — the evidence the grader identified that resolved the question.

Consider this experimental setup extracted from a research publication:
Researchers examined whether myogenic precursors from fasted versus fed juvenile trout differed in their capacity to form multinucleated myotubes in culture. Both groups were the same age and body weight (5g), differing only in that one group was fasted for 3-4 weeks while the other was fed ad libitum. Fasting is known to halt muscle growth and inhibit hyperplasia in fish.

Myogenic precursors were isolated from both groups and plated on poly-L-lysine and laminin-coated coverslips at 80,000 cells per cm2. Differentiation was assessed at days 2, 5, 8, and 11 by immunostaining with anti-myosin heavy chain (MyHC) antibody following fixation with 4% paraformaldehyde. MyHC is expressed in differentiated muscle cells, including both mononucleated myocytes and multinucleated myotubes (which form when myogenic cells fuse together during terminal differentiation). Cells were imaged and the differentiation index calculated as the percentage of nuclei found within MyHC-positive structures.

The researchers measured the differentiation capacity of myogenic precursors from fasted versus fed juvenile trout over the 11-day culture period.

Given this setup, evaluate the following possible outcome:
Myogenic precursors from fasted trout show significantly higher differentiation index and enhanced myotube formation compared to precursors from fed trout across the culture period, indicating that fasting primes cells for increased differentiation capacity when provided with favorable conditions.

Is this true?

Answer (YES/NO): NO